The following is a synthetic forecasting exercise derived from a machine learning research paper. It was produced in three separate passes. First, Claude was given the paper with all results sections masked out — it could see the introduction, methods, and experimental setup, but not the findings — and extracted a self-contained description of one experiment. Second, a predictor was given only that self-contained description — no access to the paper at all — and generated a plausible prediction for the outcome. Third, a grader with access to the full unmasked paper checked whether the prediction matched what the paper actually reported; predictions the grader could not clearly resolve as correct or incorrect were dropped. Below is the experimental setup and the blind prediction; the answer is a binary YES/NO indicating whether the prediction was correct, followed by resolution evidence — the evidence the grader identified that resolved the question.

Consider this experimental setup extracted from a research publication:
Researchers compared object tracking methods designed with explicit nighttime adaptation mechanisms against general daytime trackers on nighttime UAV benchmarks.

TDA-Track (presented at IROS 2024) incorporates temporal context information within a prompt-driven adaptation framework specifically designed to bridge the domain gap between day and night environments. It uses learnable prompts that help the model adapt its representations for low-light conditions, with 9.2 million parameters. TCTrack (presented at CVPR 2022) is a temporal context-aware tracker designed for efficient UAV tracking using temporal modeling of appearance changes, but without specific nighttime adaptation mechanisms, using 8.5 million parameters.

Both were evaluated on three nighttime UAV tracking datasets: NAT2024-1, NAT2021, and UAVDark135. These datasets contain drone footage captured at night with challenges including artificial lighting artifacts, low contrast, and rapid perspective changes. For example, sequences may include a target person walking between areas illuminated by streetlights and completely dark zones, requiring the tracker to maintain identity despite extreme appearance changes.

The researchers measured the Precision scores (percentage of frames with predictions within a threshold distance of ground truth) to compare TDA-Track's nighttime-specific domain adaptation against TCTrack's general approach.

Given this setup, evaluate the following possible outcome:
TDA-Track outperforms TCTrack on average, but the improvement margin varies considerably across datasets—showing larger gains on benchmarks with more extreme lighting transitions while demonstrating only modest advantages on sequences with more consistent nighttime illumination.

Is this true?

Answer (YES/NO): NO